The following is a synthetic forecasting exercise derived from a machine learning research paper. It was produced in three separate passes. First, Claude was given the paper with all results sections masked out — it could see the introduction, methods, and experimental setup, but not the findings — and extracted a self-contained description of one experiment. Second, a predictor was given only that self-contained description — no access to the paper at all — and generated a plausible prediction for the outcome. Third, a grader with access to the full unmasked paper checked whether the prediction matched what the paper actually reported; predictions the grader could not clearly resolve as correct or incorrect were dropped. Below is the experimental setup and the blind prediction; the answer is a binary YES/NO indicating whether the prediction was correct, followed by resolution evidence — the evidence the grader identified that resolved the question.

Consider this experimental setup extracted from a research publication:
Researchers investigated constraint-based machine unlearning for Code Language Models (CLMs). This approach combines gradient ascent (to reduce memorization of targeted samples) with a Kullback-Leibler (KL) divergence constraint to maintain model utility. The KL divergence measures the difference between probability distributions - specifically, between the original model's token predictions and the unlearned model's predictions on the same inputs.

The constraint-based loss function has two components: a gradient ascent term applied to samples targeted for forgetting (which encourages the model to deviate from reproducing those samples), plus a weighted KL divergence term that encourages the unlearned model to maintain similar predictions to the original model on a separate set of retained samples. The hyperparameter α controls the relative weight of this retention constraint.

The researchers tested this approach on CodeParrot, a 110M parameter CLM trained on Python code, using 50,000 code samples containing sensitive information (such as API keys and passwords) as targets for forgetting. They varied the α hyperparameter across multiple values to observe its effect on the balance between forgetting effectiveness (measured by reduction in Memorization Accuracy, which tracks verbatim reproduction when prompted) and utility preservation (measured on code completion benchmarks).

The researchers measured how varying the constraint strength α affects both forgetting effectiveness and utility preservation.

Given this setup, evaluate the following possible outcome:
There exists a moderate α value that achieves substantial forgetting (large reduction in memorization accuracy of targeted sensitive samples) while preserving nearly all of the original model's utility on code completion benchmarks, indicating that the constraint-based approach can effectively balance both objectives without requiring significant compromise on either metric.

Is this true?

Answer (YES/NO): NO